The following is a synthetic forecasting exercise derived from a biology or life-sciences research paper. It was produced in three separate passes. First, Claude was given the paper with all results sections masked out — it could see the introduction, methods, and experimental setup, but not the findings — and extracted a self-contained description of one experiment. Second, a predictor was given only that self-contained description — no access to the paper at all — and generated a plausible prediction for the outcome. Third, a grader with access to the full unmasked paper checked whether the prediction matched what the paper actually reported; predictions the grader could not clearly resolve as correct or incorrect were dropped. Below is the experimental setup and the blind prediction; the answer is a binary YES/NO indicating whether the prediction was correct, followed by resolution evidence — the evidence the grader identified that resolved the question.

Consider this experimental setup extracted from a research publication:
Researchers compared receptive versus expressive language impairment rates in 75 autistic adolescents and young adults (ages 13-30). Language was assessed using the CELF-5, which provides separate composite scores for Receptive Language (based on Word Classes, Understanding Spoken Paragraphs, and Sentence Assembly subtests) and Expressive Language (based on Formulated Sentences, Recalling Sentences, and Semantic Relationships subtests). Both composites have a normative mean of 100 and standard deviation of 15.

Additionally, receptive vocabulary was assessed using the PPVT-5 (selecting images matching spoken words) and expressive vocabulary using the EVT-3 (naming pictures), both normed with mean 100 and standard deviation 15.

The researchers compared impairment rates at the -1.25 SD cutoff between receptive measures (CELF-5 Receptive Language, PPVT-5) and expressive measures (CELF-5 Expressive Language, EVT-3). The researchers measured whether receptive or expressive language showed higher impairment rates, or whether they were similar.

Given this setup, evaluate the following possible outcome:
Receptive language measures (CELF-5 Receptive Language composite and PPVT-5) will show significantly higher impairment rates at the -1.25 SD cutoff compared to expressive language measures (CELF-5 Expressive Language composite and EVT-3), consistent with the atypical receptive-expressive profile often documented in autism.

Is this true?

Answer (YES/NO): NO